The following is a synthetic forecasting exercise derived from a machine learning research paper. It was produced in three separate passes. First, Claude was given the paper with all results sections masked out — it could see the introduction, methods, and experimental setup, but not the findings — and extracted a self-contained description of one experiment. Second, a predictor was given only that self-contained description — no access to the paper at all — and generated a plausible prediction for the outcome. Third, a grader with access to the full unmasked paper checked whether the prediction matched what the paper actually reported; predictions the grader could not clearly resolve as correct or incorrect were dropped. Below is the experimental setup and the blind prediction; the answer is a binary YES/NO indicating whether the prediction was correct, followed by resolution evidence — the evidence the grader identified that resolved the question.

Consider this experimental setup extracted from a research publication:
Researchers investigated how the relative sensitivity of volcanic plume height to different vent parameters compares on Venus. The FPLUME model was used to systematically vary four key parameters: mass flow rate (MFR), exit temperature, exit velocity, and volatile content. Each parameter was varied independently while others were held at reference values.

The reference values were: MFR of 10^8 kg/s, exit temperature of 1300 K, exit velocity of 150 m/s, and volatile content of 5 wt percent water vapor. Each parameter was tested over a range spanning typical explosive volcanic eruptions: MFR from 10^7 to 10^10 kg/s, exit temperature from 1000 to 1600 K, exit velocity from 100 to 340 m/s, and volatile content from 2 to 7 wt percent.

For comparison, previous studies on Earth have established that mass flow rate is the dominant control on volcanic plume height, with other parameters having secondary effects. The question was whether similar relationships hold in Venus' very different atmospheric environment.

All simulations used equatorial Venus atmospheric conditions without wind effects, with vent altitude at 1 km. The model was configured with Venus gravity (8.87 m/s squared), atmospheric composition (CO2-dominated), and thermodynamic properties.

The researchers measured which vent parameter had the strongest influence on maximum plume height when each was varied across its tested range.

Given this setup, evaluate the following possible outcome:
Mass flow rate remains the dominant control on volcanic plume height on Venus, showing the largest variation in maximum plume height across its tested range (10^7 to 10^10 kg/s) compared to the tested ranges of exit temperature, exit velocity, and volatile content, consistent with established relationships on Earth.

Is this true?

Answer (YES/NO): YES